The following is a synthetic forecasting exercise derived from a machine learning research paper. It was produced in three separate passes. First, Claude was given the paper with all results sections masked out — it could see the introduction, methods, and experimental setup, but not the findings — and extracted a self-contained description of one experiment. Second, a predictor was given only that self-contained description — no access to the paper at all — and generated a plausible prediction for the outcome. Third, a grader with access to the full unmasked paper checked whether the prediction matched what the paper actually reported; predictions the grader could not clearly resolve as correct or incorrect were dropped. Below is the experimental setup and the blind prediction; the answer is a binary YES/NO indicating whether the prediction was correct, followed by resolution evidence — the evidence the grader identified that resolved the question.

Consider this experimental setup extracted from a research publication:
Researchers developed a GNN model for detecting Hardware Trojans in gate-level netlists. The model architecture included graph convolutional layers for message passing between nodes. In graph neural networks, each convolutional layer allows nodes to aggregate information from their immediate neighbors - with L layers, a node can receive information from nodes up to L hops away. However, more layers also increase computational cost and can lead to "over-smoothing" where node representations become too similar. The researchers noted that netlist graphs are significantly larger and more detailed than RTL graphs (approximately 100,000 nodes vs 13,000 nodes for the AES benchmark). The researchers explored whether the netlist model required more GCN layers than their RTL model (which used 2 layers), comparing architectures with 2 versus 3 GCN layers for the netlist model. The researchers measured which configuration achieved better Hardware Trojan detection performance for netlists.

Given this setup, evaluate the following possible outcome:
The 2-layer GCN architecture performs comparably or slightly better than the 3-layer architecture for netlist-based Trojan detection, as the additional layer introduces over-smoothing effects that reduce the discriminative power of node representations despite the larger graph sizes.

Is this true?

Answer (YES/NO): NO